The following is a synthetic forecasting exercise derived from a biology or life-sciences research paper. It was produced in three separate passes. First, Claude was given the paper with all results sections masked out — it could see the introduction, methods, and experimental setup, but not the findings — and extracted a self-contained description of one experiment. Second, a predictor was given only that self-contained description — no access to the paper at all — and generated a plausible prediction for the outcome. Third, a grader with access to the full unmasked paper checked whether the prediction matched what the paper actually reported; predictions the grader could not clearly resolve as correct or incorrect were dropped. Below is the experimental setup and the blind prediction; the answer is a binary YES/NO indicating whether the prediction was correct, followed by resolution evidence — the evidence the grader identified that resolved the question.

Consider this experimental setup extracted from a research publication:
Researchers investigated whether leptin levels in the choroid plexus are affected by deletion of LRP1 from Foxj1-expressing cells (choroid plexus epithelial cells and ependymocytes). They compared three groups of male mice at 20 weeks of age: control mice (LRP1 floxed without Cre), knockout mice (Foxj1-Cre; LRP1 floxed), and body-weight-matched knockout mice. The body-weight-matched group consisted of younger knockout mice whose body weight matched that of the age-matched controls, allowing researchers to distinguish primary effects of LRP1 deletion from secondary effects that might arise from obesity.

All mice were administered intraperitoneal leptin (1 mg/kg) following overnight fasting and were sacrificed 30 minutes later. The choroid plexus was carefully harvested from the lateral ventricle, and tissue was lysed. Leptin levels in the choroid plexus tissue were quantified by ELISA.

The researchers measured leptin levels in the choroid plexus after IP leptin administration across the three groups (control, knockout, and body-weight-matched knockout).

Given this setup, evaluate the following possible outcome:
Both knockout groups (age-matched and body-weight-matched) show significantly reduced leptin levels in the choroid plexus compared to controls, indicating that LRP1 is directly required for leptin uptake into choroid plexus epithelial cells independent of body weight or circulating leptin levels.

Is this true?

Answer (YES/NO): YES